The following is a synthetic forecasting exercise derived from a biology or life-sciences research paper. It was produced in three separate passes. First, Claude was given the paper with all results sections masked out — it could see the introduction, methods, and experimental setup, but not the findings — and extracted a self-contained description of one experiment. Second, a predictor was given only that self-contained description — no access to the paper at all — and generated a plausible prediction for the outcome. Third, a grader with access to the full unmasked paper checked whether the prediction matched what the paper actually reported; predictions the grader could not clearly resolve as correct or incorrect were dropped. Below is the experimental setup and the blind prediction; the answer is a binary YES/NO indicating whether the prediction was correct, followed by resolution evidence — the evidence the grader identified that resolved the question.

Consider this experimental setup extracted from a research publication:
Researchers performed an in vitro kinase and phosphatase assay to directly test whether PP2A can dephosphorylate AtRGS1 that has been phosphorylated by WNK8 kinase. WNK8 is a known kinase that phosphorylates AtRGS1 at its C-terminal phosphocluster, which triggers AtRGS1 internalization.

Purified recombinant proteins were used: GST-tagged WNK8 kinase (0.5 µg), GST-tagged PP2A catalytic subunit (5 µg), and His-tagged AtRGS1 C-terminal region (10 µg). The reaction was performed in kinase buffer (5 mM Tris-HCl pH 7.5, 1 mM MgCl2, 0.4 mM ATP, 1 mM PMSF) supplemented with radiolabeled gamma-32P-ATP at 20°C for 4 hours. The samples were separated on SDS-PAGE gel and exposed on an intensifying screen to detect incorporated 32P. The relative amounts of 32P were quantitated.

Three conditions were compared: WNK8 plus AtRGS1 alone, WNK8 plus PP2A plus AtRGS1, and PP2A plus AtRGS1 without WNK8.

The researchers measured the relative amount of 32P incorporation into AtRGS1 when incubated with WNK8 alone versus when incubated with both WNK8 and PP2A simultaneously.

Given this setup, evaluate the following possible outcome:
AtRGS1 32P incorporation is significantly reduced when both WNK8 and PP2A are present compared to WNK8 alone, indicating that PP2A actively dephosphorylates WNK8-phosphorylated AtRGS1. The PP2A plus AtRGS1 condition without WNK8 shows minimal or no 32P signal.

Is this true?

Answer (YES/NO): NO